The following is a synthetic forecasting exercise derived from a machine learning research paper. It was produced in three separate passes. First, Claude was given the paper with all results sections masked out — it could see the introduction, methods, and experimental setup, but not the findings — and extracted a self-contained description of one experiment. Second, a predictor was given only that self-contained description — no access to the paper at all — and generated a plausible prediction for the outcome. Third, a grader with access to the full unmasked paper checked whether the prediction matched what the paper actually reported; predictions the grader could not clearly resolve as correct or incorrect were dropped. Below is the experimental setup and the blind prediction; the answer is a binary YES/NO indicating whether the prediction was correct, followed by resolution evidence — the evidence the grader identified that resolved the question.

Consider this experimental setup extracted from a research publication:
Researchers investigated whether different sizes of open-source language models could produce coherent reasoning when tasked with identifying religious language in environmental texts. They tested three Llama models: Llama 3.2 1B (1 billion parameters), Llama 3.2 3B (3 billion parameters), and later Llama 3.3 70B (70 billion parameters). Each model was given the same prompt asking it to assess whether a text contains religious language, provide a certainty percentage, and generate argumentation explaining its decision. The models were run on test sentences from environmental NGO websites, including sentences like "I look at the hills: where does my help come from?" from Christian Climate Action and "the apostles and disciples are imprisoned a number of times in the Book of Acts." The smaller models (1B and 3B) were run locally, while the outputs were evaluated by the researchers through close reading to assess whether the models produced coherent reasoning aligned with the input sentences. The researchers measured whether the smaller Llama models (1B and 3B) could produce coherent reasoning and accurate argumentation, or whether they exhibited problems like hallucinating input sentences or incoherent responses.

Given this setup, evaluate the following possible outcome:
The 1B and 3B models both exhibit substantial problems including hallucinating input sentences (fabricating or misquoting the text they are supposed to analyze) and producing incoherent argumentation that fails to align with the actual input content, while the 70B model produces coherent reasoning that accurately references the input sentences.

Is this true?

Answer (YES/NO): YES